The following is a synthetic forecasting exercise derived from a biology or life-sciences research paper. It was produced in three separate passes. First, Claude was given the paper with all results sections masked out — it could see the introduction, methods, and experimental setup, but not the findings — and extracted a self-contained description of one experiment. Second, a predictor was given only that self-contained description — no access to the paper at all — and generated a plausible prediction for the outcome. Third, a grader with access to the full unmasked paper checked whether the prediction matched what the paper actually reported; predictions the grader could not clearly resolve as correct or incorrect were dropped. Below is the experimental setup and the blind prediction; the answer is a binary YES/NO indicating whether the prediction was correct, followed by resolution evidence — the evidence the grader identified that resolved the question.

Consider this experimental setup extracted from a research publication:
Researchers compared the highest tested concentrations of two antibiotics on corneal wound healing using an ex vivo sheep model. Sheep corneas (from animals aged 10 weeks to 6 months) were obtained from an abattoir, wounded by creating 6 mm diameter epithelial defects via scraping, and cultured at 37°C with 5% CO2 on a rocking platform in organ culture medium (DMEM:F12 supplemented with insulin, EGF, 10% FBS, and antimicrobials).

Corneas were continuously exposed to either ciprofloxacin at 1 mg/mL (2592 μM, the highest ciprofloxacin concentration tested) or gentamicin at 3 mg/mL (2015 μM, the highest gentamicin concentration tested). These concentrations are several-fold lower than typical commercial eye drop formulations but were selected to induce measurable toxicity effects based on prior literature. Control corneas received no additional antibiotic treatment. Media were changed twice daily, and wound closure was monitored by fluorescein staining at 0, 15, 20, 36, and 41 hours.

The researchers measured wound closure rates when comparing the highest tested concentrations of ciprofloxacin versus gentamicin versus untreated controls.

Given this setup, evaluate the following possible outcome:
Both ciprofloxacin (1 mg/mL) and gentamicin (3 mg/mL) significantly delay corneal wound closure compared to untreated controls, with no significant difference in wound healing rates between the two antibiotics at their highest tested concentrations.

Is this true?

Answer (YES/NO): NO